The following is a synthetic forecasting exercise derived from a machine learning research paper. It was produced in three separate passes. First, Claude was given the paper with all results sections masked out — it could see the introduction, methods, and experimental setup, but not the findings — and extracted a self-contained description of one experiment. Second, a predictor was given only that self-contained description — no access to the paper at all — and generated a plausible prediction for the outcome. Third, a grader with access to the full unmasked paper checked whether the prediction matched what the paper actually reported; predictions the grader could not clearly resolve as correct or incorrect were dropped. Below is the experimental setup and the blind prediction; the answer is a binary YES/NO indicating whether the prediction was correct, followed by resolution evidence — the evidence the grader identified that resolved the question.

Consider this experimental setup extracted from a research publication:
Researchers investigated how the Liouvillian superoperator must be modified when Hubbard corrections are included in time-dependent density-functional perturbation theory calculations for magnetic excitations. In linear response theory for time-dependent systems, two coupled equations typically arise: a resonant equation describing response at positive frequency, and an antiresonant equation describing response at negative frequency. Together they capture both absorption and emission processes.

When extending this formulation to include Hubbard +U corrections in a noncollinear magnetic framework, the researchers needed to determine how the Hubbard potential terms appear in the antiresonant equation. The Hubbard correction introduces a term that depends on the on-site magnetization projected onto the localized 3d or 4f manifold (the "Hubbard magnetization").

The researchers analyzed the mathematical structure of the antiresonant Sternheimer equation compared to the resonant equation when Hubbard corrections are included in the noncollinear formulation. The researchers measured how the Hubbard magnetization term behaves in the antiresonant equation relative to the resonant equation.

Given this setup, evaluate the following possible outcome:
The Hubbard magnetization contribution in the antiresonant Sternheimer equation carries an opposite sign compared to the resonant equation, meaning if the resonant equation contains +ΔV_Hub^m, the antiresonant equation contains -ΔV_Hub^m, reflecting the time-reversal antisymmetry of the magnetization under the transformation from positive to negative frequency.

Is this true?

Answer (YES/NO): YES